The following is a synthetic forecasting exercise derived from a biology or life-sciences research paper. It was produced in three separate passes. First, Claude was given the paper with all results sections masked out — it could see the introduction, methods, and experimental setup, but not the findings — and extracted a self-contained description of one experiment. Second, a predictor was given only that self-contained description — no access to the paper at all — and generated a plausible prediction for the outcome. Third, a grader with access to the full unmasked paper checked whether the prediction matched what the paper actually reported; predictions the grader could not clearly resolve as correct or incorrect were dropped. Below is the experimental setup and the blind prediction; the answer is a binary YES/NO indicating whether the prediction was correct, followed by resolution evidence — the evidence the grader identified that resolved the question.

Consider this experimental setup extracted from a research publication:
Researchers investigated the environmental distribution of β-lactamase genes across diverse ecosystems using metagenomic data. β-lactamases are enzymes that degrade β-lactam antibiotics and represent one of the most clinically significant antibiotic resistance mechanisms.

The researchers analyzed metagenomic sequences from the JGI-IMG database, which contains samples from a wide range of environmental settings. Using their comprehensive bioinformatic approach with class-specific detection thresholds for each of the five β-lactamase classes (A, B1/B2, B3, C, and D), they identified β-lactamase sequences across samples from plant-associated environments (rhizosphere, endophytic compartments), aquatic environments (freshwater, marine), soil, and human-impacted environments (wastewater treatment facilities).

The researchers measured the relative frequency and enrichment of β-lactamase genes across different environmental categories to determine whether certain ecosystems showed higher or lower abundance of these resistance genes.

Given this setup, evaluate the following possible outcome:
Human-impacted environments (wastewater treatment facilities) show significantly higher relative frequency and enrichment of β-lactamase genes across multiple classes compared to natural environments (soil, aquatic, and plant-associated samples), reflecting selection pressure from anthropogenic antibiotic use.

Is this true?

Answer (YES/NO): NO